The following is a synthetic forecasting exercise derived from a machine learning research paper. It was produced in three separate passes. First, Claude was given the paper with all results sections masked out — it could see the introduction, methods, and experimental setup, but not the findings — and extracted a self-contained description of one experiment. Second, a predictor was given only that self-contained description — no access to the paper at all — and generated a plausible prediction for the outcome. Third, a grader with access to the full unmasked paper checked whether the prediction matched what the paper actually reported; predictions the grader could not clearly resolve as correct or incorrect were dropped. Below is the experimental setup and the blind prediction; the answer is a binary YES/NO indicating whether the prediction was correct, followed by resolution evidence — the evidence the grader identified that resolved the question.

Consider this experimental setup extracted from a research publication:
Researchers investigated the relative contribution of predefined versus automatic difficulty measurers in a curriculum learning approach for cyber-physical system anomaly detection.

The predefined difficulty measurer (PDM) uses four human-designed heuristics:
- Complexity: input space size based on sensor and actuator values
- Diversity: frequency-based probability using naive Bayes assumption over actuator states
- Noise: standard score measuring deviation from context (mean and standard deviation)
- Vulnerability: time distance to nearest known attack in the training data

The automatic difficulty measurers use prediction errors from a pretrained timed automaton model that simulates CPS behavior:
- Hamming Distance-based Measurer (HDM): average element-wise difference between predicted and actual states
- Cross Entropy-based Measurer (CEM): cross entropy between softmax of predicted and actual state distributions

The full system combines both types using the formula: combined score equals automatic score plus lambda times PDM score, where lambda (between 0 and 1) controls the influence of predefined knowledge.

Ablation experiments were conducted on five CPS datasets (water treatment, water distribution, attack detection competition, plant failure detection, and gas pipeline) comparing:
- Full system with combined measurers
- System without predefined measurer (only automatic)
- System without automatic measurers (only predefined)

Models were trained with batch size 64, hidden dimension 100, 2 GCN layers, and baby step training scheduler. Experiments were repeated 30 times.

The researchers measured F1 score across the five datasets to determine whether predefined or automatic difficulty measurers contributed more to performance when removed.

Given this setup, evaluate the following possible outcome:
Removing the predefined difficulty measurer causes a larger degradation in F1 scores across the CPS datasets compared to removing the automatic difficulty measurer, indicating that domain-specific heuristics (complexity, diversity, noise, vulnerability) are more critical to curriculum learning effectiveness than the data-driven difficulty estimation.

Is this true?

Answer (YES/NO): NO